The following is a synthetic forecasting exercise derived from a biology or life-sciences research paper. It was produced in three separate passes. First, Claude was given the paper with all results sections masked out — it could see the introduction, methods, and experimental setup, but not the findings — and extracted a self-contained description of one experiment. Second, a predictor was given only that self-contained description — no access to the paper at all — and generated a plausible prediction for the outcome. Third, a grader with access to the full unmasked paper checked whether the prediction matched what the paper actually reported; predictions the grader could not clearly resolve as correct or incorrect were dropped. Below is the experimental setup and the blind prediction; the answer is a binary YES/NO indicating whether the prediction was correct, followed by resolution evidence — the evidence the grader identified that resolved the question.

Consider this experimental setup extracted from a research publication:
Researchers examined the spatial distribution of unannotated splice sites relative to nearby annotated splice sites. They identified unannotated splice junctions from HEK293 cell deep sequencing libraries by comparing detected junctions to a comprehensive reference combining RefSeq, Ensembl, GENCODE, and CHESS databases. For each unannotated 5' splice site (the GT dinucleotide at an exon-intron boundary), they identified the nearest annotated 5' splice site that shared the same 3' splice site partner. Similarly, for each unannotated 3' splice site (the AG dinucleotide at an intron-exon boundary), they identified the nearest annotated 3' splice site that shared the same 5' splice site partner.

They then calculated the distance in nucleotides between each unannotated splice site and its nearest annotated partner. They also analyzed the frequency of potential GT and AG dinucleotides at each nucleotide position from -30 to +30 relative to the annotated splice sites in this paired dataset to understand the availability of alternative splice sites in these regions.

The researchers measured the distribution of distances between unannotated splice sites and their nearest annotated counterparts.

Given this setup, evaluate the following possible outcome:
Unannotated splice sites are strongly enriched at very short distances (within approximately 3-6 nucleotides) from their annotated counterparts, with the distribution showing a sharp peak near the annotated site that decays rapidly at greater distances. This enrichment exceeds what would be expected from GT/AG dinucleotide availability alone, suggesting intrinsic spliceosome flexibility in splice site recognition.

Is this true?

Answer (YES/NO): NO